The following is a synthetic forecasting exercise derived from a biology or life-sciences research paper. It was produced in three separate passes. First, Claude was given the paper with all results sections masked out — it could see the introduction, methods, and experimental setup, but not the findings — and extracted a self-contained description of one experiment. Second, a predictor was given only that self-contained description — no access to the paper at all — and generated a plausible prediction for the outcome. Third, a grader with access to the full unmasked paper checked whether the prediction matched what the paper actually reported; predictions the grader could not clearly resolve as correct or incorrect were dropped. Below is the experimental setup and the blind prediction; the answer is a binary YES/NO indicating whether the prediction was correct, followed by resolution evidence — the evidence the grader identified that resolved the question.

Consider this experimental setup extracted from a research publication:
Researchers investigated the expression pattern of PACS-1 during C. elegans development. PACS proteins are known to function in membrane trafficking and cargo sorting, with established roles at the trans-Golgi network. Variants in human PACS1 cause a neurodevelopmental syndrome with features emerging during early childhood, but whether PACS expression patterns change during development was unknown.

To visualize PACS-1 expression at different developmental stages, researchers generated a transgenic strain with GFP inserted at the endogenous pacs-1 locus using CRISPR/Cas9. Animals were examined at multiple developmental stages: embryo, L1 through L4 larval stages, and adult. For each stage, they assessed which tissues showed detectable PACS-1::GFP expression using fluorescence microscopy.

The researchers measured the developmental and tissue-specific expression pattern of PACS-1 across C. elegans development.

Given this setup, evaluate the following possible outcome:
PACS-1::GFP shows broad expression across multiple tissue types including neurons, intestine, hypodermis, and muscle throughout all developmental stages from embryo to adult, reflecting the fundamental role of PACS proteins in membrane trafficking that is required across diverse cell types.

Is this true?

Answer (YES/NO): NO